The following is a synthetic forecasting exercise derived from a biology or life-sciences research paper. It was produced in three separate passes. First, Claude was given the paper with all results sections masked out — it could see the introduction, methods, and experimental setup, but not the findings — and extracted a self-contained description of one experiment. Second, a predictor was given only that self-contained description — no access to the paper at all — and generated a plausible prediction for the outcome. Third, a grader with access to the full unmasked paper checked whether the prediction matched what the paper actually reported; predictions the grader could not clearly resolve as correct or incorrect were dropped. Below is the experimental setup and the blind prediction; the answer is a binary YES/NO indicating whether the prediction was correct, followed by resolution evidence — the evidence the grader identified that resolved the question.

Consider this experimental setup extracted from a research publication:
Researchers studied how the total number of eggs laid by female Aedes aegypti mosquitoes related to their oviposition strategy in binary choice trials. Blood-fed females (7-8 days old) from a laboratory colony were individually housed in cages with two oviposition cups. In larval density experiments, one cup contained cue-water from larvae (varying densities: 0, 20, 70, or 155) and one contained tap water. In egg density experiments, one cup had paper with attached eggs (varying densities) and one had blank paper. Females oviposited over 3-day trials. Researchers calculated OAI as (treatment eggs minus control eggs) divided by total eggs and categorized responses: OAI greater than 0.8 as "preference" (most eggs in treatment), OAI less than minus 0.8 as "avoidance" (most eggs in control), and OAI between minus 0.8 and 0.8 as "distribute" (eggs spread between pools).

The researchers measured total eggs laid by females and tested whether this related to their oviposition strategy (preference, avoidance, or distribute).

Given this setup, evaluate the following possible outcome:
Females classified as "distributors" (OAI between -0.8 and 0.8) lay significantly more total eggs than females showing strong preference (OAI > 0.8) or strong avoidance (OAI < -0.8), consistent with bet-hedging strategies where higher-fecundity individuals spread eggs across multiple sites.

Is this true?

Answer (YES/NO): YES